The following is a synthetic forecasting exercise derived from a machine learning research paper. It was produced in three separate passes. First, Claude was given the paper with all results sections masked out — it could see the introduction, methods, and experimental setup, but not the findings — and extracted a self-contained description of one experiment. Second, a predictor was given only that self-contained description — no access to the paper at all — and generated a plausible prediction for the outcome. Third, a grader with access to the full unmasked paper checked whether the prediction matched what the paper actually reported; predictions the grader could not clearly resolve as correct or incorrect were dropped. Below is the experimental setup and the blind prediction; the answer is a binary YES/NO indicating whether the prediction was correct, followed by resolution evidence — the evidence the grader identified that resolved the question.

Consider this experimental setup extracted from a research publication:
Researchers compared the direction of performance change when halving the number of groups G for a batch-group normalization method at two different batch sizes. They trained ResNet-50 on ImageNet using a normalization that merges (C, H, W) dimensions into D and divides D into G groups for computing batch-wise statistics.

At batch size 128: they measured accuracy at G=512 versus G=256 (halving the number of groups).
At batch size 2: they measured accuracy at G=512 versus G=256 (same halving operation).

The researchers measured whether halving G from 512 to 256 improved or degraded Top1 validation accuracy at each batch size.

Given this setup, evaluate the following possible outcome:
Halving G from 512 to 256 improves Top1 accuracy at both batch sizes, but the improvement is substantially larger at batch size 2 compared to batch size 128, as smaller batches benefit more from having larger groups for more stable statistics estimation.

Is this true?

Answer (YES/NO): NO